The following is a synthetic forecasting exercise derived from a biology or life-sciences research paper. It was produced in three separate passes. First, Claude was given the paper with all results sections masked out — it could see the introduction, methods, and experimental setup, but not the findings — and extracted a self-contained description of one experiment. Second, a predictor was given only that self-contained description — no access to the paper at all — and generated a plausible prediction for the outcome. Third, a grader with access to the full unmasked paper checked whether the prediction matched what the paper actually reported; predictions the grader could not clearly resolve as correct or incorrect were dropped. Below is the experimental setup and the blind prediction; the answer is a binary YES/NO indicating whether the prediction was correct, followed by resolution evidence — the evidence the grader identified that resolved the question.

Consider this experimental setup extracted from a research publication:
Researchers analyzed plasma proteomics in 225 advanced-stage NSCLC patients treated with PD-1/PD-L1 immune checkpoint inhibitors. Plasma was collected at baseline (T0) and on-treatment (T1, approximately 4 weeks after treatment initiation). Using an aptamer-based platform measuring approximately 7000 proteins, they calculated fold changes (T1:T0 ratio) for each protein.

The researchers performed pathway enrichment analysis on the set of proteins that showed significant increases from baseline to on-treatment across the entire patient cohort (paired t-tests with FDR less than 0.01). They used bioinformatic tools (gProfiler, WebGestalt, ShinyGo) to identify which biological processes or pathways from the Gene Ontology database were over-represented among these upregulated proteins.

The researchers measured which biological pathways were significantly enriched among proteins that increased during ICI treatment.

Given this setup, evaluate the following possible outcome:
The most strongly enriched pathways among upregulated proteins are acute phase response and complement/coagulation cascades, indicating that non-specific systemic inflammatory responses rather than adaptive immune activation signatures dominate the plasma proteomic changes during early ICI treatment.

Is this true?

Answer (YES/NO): NO